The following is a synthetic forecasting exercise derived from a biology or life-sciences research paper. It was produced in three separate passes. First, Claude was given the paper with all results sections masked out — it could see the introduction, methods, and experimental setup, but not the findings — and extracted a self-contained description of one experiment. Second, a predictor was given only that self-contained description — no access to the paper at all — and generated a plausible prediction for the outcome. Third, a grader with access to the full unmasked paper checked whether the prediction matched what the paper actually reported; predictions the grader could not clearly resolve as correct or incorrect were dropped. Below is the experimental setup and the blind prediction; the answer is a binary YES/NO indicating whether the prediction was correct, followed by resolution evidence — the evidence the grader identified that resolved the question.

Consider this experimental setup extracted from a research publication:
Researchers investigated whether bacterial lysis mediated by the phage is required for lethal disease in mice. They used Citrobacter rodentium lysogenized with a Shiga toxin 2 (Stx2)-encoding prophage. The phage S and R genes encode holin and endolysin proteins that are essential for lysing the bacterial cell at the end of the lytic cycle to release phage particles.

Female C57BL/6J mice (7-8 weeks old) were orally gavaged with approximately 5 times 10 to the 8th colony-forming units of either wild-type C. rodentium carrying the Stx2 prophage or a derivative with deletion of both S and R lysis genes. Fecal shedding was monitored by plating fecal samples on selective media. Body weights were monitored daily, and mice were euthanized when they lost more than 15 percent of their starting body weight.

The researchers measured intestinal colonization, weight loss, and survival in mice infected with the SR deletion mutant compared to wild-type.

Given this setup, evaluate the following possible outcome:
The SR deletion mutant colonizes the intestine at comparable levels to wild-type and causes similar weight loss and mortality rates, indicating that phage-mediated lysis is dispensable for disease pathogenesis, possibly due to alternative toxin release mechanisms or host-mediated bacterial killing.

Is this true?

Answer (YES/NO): YES